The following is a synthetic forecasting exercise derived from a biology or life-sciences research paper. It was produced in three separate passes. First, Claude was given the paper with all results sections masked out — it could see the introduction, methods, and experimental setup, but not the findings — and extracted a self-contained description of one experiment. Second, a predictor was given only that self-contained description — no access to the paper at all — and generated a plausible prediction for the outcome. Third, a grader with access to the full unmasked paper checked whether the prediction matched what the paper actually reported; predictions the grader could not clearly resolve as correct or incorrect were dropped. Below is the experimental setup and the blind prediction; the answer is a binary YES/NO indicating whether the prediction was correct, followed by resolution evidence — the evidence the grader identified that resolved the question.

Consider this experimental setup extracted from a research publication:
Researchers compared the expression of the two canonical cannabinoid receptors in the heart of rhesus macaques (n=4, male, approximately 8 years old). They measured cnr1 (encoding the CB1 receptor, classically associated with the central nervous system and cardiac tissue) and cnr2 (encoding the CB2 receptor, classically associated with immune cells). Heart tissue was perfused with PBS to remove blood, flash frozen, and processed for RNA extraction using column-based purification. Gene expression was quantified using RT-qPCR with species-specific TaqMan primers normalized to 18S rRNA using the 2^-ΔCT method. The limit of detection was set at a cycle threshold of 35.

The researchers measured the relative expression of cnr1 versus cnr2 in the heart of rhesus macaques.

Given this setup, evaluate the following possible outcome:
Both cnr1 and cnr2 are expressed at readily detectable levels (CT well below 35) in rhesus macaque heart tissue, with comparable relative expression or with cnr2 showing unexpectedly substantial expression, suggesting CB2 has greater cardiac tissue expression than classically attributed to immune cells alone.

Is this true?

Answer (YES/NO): NO